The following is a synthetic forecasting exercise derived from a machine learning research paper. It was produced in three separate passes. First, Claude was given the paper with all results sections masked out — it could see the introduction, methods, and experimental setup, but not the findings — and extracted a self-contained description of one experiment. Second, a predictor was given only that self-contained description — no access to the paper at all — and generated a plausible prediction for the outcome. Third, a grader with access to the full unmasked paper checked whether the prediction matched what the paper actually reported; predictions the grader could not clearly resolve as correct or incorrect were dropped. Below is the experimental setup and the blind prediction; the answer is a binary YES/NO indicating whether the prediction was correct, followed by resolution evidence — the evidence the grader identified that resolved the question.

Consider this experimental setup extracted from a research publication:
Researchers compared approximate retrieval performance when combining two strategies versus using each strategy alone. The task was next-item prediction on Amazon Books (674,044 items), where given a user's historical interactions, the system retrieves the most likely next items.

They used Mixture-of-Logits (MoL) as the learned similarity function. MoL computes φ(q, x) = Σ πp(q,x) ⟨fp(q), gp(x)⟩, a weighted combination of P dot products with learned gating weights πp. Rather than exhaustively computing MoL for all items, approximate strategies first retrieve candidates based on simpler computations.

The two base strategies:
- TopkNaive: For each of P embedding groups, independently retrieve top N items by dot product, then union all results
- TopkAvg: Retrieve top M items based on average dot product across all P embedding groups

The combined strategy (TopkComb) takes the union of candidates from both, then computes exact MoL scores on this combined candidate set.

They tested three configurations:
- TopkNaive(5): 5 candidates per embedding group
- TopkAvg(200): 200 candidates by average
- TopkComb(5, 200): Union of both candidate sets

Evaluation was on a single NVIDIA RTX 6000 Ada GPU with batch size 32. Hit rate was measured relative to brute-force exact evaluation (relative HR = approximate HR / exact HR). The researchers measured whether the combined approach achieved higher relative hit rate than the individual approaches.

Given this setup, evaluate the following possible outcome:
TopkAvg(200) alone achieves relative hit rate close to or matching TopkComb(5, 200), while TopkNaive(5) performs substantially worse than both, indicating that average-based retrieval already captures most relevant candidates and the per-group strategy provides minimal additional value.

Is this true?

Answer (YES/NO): NO